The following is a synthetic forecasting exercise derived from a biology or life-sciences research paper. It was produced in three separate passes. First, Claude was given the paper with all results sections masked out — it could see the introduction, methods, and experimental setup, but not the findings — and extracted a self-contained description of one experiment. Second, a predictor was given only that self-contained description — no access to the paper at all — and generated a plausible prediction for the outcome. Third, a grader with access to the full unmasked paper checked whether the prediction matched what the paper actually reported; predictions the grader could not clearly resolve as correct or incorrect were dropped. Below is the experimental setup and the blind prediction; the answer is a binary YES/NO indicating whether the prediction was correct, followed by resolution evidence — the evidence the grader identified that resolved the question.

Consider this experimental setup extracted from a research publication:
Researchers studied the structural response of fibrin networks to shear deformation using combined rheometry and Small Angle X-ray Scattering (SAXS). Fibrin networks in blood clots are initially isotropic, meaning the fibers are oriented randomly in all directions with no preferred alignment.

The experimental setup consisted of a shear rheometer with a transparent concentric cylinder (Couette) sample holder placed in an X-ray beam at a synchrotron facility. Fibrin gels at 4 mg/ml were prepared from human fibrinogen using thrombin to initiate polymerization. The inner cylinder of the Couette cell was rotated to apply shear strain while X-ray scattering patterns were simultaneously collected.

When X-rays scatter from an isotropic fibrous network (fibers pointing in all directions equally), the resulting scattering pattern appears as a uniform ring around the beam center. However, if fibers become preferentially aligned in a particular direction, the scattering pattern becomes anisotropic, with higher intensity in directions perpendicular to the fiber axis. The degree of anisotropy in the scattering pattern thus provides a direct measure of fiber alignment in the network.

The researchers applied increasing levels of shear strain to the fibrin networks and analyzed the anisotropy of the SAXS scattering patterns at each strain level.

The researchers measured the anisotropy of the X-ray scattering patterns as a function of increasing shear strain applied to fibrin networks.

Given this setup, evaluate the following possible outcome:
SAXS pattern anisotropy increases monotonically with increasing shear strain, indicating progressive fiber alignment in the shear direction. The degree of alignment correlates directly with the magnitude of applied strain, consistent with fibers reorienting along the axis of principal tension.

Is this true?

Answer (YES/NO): NO